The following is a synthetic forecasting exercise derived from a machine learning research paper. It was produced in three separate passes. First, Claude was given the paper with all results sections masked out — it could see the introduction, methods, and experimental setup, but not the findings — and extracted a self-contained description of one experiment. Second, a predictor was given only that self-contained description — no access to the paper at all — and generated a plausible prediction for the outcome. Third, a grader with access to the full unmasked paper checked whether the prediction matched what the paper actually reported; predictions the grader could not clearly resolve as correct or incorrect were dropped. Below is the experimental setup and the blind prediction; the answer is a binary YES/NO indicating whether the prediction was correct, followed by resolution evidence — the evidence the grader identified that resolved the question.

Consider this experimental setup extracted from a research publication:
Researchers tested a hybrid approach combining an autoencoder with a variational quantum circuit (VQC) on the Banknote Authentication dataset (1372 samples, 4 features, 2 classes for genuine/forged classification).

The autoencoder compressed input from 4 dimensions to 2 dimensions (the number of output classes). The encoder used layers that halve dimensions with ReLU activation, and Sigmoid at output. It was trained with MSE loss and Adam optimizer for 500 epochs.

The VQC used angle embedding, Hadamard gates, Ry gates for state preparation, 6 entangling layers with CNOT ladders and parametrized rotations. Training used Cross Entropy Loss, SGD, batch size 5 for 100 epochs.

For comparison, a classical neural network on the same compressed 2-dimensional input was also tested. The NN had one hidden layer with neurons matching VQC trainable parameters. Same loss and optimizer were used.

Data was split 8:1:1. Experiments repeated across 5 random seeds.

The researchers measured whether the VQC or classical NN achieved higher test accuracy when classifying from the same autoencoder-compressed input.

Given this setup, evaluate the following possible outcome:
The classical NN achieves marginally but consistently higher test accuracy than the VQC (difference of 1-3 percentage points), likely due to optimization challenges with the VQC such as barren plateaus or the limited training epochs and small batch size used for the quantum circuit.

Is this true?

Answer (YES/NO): NO